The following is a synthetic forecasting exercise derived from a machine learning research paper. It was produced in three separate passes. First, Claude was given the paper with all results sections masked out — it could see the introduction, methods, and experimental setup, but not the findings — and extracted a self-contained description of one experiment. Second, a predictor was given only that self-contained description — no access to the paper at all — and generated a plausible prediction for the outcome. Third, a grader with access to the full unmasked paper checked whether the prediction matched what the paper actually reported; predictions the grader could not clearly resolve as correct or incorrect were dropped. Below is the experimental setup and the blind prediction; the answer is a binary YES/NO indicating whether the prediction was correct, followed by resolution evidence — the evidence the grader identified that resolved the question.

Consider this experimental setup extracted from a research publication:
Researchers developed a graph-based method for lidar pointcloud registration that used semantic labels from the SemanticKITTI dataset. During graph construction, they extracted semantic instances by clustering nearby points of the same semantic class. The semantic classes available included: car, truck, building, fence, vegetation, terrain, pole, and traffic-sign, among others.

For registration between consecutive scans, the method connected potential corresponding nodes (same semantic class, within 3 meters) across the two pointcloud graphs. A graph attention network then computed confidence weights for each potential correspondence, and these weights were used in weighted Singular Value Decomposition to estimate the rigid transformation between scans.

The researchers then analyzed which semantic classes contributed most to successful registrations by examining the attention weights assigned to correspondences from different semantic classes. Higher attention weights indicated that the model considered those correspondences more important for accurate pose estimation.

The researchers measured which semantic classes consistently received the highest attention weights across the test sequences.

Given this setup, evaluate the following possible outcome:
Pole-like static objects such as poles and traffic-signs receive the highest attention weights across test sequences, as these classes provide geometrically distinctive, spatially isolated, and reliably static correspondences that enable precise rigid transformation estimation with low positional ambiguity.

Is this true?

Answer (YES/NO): NO